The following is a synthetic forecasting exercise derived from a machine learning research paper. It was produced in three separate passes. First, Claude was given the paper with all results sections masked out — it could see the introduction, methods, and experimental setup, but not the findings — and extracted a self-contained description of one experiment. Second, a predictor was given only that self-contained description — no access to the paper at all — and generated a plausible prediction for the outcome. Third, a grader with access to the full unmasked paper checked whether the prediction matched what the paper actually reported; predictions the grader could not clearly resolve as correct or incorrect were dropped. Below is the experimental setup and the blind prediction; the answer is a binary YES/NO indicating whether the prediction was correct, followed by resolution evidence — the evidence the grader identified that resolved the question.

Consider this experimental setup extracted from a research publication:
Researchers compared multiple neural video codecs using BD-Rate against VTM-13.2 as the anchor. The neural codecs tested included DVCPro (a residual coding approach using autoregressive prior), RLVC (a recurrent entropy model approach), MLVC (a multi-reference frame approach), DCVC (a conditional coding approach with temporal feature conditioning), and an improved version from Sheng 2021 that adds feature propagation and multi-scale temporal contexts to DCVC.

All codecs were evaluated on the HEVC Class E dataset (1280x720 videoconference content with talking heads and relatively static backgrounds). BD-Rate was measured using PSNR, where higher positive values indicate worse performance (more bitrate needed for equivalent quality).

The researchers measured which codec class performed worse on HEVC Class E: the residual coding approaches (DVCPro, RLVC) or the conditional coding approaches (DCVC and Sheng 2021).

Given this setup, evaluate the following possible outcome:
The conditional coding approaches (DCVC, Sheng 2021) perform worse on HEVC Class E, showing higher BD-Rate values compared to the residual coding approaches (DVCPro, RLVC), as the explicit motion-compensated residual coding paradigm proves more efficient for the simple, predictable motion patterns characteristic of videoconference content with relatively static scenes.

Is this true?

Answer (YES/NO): NO